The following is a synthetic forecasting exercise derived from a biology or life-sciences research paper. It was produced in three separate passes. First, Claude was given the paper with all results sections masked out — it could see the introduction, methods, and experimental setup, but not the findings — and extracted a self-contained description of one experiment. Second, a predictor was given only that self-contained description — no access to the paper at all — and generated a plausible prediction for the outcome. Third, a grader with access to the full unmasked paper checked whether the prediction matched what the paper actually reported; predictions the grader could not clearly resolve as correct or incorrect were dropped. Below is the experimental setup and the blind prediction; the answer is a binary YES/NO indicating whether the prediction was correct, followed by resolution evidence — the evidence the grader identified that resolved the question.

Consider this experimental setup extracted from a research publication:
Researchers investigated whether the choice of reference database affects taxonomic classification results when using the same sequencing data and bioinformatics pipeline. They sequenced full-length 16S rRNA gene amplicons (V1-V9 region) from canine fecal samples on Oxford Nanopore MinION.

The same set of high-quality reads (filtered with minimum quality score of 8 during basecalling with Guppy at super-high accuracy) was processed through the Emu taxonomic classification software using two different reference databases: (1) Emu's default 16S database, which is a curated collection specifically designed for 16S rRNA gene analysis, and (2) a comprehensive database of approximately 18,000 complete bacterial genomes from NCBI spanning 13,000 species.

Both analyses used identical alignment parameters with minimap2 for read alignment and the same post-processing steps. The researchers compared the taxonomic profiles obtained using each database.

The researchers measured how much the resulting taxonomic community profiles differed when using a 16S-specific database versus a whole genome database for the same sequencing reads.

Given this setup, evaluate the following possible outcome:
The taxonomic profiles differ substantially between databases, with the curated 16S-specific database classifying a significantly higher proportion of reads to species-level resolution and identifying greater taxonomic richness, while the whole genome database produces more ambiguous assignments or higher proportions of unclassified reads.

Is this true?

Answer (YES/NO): YES